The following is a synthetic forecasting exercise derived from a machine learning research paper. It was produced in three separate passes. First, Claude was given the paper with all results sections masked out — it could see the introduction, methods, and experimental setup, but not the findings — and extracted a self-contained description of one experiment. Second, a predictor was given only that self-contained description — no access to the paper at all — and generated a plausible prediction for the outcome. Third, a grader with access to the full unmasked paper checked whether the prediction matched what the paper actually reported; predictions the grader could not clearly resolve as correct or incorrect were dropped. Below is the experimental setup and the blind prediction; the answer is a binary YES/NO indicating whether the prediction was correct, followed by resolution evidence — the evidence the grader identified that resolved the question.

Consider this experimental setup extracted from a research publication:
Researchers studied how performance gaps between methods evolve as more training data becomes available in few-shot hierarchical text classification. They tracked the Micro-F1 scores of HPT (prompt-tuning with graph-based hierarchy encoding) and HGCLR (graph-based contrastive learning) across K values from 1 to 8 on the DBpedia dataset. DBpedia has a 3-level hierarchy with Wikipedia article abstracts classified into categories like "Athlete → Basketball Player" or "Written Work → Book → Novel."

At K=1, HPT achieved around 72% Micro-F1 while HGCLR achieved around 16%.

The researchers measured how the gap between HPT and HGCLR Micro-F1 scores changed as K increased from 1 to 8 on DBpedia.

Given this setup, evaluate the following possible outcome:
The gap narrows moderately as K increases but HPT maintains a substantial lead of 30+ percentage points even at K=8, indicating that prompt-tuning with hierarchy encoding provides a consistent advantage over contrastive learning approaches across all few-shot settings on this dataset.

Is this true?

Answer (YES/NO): NO